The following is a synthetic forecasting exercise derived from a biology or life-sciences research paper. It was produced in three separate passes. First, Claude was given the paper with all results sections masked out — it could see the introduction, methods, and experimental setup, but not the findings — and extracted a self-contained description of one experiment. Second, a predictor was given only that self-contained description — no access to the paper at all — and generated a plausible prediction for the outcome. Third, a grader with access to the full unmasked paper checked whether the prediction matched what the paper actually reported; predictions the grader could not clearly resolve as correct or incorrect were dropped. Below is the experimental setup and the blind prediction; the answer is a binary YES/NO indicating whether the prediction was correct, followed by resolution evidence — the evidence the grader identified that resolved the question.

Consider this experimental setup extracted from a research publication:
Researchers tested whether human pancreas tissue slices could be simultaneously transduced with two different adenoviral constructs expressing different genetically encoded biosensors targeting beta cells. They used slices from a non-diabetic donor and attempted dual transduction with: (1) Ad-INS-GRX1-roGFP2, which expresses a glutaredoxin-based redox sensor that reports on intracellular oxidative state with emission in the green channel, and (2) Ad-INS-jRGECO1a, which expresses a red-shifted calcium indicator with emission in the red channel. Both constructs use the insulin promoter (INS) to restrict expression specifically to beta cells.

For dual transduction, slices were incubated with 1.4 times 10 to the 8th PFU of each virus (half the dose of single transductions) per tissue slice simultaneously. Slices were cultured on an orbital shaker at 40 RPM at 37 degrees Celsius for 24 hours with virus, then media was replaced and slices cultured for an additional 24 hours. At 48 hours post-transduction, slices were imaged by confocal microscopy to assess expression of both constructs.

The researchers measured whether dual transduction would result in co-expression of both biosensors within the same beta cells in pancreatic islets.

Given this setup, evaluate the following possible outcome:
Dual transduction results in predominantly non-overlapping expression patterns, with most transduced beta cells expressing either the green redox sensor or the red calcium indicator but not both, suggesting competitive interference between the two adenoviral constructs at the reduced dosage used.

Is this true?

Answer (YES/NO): NO